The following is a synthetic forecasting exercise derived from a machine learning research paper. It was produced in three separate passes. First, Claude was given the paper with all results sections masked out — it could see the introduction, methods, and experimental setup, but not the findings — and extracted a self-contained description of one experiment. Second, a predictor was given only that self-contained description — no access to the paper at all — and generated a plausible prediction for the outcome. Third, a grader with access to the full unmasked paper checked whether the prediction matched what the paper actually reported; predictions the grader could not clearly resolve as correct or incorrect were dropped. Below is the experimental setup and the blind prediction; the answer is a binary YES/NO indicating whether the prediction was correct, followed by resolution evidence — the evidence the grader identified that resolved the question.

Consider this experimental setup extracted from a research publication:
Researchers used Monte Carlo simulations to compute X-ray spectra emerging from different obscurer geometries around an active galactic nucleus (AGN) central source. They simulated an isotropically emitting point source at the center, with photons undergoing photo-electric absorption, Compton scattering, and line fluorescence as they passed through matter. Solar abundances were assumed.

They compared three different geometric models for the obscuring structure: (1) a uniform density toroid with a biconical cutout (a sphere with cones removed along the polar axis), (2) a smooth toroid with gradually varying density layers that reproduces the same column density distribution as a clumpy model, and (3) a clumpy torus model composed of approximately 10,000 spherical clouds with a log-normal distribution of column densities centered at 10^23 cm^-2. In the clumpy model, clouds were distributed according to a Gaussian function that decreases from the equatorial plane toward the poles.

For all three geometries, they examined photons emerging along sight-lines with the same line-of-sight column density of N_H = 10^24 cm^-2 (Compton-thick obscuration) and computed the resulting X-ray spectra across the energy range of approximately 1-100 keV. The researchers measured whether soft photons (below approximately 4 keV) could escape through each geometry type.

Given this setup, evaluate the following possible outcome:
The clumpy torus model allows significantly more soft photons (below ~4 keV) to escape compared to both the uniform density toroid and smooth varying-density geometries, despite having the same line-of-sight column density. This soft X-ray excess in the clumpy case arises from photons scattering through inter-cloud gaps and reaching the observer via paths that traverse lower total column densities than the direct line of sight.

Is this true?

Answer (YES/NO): YES